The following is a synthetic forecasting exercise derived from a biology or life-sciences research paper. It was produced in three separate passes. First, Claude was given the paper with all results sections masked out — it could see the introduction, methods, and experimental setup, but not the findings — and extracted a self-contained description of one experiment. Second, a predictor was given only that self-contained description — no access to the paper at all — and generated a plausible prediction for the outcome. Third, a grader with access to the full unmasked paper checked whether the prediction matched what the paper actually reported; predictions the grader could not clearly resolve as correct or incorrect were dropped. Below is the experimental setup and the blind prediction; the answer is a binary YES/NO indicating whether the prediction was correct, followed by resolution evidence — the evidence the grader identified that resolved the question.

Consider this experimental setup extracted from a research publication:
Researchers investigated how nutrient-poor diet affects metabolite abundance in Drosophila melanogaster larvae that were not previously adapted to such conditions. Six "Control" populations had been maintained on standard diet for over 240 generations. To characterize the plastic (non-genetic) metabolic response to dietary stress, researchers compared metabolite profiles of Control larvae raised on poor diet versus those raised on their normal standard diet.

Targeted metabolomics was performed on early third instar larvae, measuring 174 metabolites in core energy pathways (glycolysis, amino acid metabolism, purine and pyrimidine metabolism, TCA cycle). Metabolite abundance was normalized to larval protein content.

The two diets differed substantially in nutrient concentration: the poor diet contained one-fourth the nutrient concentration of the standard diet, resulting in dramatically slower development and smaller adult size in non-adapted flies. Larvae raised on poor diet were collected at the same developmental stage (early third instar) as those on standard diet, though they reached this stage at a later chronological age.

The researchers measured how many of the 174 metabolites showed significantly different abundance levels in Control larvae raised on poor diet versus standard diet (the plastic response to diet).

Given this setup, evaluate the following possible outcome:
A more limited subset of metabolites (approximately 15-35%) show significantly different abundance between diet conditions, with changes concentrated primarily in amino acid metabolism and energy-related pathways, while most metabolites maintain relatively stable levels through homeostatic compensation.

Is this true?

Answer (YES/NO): NO